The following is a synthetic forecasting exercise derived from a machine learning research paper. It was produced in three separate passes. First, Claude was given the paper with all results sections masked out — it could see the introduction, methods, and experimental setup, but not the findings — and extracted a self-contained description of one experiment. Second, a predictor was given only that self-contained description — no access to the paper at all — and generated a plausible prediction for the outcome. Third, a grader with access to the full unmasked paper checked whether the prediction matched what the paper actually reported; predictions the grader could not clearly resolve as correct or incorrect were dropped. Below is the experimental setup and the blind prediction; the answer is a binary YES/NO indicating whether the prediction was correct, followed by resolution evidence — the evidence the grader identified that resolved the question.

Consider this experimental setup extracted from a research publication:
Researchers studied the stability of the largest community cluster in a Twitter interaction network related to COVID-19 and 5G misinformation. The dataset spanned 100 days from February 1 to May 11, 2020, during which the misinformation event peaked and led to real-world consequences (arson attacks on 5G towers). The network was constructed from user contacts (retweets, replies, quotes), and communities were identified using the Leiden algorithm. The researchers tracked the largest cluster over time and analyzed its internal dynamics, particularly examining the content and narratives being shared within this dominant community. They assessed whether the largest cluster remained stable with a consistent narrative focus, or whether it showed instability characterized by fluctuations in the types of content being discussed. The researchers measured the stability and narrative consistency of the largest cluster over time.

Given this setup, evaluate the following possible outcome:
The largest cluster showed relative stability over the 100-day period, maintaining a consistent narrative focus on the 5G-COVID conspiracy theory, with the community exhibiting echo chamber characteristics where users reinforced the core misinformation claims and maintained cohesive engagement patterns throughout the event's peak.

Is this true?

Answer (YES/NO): NO